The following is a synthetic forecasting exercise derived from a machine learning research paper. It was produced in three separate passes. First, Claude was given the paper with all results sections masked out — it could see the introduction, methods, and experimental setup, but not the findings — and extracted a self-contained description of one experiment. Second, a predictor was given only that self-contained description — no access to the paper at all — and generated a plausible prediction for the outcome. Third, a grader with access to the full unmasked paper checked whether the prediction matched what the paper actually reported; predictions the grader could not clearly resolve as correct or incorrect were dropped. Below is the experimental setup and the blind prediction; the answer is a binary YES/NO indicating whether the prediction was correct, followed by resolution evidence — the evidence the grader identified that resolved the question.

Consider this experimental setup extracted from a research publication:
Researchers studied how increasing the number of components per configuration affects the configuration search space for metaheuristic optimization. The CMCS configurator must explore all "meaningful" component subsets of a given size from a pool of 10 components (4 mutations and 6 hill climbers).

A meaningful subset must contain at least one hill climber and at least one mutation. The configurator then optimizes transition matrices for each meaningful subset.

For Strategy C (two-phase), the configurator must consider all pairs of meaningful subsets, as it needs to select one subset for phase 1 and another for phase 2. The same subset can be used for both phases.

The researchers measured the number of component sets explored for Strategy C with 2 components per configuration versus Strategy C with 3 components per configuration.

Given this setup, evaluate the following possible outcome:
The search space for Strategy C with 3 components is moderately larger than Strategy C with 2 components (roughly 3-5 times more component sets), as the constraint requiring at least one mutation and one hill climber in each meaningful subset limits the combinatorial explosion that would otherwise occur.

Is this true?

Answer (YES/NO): NO